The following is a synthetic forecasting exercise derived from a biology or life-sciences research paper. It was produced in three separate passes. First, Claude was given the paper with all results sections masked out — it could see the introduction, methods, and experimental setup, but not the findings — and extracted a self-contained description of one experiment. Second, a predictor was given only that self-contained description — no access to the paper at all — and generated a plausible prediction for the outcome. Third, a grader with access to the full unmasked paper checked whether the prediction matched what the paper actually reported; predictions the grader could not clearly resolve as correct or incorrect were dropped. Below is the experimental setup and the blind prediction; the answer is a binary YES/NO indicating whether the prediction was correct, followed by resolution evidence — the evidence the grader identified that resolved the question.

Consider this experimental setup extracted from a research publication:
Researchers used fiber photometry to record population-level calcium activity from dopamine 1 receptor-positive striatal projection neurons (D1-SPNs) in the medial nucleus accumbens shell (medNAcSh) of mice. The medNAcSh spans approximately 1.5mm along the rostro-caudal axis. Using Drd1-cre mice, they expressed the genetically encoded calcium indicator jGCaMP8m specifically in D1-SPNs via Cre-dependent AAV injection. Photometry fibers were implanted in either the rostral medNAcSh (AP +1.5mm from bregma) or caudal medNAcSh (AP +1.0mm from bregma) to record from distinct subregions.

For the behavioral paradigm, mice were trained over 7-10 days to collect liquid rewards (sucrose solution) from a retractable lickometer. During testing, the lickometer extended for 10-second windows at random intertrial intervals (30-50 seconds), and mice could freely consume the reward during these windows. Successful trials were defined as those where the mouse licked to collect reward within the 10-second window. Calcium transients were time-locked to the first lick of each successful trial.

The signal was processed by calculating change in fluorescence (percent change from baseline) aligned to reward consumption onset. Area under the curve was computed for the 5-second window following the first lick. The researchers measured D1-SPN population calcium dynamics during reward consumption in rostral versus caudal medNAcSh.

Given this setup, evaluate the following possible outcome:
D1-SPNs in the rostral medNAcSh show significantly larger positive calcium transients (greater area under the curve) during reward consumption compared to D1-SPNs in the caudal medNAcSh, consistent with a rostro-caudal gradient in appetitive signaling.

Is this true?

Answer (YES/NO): NO